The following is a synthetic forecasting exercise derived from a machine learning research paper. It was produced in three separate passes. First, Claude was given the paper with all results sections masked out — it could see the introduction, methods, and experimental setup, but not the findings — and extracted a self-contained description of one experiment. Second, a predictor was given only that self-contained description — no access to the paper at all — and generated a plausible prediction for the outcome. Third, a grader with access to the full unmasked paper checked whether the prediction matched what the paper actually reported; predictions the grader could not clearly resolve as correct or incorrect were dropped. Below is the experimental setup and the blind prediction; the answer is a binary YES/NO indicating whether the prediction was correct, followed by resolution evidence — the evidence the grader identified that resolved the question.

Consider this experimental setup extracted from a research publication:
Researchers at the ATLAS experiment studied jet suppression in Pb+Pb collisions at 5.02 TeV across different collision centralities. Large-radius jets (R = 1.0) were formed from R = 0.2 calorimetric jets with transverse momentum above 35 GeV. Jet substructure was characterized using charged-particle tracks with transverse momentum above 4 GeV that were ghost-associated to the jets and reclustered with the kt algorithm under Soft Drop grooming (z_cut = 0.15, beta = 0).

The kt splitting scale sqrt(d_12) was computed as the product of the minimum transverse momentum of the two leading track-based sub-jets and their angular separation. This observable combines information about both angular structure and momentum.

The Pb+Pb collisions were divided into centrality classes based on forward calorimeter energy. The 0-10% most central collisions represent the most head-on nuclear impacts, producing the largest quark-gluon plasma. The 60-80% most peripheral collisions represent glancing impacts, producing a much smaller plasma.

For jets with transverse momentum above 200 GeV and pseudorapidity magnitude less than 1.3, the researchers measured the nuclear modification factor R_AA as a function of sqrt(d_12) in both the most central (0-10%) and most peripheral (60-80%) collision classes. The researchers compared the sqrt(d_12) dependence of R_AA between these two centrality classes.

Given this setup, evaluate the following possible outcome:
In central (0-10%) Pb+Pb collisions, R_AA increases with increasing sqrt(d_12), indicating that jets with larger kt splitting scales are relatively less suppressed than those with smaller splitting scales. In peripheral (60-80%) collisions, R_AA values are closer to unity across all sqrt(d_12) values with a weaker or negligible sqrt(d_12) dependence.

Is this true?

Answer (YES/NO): NO